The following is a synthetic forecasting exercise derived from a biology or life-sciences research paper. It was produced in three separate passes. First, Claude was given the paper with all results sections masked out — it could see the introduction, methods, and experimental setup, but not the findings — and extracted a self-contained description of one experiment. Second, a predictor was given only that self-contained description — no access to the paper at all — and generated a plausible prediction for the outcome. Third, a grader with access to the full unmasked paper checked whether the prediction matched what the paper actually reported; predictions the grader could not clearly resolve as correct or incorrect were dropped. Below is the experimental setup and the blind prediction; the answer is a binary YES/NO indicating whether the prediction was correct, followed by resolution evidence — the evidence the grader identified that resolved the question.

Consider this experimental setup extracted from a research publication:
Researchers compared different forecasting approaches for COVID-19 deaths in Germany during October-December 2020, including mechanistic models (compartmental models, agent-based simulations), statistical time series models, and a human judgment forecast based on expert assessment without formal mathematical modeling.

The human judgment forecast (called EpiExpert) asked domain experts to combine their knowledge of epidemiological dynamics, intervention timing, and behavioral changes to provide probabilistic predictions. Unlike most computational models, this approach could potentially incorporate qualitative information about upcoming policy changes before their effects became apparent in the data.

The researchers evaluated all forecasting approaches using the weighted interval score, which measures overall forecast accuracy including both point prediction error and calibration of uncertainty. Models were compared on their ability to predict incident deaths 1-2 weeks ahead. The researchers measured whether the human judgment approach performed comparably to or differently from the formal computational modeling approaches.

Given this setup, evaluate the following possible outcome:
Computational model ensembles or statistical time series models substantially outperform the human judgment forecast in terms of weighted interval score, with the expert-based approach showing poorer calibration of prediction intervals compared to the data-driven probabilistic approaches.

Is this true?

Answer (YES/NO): NO